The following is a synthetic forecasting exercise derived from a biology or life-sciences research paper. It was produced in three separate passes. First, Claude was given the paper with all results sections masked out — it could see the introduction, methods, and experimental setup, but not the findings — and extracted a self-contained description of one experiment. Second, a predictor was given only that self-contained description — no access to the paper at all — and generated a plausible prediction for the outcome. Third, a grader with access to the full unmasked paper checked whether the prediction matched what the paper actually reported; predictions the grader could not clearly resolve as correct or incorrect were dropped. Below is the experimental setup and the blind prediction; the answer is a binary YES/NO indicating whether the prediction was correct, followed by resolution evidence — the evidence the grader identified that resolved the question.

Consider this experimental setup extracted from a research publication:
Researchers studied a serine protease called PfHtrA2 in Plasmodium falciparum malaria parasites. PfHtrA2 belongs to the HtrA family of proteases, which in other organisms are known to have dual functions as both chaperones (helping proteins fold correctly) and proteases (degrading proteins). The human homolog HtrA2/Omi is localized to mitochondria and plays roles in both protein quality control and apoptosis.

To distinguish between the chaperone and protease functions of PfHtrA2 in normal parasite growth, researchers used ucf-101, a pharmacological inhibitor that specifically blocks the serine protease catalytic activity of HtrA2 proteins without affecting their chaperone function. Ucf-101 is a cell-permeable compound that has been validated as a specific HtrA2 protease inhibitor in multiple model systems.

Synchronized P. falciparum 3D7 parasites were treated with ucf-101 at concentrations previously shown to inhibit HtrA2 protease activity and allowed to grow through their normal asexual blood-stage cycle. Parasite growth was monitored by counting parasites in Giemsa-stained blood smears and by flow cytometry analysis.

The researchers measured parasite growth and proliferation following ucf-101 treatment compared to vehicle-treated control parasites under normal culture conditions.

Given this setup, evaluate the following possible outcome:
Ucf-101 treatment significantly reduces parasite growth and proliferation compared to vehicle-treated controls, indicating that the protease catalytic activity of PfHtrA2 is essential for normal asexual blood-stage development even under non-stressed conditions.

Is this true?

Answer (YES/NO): NO